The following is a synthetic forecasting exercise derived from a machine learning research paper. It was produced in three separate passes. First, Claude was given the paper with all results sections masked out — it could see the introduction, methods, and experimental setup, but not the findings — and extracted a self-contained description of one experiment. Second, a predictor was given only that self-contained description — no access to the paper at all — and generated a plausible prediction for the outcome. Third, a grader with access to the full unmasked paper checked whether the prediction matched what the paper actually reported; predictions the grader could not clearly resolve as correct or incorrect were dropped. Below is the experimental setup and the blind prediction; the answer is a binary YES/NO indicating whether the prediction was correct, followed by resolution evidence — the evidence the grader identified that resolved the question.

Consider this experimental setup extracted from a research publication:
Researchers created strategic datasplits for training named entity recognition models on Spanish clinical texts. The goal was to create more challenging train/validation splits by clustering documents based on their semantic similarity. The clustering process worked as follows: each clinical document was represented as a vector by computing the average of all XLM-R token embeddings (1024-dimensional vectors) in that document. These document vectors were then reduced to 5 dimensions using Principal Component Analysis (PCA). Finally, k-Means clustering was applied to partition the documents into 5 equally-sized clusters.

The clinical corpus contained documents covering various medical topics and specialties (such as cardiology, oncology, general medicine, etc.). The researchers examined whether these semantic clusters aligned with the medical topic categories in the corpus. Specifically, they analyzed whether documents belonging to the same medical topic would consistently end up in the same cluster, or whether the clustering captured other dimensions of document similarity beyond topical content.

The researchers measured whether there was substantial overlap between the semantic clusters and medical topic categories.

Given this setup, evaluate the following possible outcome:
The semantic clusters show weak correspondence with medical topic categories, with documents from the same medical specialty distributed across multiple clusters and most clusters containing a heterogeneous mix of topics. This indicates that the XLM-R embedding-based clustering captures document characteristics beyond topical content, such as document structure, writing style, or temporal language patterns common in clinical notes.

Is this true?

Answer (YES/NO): YES